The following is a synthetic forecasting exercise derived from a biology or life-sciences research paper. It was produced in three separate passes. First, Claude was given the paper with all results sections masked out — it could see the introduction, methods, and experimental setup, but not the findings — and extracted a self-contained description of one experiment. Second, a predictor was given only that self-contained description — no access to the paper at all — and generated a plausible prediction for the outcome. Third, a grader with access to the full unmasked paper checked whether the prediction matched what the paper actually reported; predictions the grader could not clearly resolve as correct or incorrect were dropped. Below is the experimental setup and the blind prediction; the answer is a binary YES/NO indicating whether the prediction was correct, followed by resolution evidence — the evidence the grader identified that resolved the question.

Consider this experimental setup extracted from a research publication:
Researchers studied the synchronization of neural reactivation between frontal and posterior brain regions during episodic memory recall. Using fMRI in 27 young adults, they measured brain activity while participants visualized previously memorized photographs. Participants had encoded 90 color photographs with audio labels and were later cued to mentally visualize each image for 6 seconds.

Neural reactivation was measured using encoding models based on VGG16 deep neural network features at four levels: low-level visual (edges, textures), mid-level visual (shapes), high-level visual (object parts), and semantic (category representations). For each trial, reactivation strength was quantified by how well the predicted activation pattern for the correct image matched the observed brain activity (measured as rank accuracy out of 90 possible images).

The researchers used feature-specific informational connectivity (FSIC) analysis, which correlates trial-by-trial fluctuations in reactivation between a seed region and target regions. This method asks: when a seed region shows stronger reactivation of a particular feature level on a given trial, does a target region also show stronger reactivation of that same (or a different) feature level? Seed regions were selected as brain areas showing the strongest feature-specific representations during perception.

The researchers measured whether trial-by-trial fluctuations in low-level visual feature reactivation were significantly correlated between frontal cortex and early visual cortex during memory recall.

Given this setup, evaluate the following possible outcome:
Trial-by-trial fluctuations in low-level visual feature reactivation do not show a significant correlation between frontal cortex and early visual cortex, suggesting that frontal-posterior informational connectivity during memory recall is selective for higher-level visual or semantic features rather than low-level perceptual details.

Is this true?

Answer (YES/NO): NO